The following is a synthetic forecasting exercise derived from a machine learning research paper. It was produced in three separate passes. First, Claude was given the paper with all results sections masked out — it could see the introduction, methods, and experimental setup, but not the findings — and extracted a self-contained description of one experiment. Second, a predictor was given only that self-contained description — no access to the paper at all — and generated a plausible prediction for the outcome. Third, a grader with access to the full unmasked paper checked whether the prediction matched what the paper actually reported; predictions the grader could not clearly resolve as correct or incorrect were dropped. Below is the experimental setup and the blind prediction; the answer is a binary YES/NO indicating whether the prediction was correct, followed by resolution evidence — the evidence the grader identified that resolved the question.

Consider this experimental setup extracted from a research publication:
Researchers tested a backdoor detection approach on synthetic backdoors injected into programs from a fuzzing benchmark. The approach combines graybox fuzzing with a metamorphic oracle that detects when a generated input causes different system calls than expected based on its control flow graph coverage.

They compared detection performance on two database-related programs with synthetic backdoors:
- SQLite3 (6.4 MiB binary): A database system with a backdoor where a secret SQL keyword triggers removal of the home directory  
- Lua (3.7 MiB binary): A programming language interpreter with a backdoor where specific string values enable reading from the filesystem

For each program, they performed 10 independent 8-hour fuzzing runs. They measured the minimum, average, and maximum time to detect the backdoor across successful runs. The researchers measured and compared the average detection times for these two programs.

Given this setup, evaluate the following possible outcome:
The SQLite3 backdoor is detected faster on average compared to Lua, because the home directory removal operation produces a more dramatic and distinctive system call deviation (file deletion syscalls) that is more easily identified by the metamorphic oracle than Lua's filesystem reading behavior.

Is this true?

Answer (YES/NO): NO